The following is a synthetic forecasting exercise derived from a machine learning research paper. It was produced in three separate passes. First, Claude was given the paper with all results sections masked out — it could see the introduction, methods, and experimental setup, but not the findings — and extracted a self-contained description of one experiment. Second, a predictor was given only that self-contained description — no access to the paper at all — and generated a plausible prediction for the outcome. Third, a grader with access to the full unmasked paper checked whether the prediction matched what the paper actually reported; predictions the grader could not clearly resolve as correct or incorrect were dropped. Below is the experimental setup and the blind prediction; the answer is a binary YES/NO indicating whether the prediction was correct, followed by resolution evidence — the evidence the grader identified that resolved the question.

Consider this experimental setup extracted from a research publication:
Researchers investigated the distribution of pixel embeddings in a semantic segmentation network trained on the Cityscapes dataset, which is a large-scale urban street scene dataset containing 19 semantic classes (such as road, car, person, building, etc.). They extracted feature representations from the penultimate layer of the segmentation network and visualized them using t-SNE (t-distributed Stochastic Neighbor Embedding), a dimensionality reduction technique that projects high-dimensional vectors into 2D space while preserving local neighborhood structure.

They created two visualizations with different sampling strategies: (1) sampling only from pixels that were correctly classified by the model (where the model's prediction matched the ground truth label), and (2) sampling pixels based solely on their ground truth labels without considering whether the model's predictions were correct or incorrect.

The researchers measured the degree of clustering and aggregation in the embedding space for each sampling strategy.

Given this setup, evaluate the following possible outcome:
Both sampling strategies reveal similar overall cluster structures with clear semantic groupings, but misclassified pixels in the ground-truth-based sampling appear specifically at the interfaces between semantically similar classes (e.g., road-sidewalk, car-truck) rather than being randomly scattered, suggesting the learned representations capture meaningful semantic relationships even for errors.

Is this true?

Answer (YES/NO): NO